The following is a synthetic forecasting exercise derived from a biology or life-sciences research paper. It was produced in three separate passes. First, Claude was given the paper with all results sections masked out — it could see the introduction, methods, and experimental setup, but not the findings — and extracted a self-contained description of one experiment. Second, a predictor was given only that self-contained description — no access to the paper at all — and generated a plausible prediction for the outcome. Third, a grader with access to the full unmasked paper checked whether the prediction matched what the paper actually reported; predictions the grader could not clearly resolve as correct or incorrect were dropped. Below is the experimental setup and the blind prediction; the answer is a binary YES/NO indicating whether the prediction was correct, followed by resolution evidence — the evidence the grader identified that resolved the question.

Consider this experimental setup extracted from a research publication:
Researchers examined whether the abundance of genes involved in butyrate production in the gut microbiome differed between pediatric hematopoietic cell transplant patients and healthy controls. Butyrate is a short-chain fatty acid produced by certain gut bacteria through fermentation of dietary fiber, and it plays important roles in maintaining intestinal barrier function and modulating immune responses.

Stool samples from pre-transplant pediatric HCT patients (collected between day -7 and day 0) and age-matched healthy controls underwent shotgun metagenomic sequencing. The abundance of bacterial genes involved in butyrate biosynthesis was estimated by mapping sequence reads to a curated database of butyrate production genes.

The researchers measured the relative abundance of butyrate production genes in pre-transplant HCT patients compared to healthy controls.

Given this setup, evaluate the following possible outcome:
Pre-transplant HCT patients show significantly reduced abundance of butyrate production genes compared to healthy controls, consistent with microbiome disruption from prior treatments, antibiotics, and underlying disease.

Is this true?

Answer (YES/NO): YES